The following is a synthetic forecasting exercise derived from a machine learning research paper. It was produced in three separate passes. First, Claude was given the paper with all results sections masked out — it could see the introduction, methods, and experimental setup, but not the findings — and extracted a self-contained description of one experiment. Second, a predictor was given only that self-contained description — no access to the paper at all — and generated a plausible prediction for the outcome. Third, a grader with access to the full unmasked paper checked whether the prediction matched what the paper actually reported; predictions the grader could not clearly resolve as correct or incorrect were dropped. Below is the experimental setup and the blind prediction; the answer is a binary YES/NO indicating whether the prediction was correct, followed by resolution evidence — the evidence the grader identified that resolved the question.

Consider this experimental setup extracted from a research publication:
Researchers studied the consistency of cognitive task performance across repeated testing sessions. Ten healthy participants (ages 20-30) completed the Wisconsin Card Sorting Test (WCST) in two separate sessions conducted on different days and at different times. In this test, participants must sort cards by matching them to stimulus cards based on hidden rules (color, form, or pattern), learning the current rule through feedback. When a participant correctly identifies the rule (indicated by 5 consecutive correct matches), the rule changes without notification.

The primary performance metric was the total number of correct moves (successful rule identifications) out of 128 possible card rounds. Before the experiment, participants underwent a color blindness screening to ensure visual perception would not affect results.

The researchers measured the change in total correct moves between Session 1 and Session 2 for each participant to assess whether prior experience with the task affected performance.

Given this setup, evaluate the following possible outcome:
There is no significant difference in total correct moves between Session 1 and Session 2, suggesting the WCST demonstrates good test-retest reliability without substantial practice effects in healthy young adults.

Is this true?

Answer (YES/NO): YES